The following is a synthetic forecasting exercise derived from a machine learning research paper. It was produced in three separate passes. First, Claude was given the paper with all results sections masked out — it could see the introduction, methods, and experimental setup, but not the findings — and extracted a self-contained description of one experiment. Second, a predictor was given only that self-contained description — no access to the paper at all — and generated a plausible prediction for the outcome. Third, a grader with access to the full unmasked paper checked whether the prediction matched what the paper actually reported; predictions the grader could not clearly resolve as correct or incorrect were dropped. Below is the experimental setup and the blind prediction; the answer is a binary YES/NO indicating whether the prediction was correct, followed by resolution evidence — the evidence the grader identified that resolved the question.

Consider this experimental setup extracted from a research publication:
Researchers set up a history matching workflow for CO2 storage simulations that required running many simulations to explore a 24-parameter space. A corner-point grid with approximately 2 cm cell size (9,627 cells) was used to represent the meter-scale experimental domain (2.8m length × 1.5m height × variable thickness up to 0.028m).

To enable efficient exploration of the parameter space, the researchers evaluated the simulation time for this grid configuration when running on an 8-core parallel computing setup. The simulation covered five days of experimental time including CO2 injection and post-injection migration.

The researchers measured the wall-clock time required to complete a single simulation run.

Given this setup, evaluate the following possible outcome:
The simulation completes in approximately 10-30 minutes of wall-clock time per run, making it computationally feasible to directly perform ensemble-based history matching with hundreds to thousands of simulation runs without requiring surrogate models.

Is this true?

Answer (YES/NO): NO